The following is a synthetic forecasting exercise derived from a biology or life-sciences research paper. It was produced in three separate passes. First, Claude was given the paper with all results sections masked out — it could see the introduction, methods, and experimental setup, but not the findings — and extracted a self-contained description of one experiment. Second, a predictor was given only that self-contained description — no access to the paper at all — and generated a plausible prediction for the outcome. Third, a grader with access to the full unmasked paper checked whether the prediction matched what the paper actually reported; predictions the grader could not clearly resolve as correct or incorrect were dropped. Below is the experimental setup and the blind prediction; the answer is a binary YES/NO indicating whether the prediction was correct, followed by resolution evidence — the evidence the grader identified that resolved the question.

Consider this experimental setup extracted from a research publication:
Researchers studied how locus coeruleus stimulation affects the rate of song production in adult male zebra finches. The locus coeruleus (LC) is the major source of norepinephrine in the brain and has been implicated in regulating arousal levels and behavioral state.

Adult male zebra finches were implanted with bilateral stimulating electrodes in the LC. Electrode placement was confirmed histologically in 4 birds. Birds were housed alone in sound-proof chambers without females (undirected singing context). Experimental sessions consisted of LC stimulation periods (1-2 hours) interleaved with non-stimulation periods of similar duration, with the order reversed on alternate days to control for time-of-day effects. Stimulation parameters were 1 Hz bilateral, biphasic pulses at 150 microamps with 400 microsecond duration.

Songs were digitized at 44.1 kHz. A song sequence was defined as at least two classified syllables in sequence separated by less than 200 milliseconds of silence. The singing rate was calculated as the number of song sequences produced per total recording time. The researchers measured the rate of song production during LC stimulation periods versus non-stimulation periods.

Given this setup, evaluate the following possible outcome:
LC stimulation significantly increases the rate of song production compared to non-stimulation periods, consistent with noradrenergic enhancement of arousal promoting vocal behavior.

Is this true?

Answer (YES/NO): YES